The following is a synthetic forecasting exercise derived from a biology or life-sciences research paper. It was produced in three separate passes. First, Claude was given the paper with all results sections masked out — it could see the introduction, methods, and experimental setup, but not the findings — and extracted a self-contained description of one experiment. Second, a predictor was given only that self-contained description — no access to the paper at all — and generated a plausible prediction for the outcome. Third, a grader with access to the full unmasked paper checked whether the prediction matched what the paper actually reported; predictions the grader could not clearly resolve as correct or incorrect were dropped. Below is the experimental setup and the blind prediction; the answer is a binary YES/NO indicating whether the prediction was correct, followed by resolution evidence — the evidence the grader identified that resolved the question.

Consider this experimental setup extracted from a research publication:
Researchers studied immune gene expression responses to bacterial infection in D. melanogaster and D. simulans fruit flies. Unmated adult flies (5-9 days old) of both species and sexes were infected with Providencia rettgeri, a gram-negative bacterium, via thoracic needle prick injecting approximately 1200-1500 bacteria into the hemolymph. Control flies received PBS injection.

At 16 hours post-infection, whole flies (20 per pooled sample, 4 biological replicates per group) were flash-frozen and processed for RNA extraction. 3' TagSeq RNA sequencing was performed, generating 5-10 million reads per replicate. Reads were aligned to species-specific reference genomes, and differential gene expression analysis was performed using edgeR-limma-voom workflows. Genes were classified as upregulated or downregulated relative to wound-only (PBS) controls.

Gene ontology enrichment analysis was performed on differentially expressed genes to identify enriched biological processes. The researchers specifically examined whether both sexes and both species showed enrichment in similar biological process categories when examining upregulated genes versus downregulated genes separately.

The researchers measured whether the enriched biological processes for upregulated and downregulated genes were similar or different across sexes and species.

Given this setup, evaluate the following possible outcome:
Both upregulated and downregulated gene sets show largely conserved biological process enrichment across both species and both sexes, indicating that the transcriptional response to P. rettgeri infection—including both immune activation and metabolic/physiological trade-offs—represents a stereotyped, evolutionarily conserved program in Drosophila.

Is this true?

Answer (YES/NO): NO